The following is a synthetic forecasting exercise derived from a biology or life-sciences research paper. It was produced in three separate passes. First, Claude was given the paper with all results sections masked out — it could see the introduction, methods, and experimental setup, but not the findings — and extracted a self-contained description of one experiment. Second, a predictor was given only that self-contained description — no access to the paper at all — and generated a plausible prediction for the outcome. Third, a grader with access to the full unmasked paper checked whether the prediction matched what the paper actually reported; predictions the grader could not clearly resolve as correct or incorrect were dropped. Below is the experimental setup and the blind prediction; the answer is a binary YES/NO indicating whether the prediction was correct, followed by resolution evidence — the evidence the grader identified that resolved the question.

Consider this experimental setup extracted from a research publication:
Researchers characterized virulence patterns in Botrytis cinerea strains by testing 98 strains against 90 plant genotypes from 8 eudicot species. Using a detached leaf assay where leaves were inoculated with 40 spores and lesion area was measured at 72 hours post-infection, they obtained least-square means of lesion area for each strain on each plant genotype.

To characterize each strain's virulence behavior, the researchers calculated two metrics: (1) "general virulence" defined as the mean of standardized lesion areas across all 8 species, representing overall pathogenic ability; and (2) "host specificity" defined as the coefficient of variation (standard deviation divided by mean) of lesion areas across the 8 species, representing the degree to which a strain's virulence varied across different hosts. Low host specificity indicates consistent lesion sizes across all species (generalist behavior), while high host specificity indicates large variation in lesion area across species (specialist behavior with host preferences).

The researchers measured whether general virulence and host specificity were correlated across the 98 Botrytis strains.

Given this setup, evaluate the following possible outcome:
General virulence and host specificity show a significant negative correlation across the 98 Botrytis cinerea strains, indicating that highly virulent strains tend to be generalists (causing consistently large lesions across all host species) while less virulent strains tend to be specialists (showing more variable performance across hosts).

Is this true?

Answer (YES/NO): NO